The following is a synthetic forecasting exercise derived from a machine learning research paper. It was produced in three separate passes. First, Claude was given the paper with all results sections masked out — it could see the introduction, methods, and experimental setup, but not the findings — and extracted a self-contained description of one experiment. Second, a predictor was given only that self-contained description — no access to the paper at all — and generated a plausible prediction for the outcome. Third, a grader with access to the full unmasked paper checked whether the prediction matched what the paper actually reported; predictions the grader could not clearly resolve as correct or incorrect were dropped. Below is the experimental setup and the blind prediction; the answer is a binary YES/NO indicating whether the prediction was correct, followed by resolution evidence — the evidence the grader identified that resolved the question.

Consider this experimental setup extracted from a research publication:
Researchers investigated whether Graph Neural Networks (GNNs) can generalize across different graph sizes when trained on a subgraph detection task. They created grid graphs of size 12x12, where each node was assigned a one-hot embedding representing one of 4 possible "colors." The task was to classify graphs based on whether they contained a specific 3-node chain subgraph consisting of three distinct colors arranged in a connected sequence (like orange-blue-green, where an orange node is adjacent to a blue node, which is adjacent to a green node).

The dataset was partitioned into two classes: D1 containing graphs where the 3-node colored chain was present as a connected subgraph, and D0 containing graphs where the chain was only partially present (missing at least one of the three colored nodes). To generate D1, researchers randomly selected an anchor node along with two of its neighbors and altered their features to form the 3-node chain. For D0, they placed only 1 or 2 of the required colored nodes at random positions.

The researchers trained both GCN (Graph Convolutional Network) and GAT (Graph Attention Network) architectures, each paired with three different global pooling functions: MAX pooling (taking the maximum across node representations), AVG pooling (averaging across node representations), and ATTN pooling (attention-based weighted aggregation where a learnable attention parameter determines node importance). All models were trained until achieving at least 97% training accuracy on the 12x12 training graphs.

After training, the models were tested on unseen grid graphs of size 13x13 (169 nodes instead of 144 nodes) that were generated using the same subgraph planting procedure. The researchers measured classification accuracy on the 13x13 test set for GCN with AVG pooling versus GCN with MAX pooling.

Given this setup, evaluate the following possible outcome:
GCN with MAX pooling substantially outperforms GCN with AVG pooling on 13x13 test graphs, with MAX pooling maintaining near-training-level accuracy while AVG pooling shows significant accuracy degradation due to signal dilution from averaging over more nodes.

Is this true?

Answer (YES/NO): YES